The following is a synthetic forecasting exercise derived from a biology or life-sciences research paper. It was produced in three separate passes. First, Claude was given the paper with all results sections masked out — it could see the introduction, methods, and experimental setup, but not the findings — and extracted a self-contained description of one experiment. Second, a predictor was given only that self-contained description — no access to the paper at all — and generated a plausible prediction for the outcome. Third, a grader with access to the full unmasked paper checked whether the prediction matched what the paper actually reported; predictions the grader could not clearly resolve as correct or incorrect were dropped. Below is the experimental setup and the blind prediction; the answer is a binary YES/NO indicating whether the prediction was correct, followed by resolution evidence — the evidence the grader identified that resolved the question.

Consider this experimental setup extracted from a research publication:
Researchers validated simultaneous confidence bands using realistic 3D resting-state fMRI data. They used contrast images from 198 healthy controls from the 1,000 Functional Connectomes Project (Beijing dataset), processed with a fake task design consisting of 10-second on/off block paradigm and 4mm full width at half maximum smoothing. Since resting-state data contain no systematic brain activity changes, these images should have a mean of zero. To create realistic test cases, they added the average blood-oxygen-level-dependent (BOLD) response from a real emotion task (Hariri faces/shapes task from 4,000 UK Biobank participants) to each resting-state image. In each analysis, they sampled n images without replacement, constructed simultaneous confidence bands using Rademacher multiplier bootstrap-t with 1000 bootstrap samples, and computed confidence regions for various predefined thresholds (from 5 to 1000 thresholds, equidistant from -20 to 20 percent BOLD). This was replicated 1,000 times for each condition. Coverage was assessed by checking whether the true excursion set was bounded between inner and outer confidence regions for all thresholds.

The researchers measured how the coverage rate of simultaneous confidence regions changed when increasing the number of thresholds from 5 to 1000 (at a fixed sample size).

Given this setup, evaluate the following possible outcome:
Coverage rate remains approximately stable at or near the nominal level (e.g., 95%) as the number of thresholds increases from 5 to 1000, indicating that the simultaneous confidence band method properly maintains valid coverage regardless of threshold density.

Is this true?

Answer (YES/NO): NO